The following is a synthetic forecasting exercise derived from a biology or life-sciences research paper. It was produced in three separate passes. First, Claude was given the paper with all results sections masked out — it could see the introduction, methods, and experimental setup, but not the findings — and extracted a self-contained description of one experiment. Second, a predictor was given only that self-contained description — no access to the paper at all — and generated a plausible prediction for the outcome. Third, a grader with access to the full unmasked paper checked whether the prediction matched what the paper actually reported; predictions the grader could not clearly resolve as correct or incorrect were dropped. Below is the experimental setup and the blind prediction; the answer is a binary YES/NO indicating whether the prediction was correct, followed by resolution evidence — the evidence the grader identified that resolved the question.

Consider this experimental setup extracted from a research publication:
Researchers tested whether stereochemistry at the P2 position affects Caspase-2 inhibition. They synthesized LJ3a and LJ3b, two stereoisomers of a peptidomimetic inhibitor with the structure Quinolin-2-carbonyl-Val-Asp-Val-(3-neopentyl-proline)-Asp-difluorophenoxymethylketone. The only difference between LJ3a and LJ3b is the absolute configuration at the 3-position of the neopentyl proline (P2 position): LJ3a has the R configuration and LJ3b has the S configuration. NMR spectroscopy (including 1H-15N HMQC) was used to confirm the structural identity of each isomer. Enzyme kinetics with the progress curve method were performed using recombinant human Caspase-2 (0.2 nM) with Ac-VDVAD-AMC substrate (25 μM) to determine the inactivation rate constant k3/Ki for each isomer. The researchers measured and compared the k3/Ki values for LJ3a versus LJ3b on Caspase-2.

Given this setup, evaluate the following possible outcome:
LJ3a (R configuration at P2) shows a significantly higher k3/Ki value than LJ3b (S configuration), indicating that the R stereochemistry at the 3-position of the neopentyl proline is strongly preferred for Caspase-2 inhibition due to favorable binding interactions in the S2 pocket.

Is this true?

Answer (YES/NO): YES